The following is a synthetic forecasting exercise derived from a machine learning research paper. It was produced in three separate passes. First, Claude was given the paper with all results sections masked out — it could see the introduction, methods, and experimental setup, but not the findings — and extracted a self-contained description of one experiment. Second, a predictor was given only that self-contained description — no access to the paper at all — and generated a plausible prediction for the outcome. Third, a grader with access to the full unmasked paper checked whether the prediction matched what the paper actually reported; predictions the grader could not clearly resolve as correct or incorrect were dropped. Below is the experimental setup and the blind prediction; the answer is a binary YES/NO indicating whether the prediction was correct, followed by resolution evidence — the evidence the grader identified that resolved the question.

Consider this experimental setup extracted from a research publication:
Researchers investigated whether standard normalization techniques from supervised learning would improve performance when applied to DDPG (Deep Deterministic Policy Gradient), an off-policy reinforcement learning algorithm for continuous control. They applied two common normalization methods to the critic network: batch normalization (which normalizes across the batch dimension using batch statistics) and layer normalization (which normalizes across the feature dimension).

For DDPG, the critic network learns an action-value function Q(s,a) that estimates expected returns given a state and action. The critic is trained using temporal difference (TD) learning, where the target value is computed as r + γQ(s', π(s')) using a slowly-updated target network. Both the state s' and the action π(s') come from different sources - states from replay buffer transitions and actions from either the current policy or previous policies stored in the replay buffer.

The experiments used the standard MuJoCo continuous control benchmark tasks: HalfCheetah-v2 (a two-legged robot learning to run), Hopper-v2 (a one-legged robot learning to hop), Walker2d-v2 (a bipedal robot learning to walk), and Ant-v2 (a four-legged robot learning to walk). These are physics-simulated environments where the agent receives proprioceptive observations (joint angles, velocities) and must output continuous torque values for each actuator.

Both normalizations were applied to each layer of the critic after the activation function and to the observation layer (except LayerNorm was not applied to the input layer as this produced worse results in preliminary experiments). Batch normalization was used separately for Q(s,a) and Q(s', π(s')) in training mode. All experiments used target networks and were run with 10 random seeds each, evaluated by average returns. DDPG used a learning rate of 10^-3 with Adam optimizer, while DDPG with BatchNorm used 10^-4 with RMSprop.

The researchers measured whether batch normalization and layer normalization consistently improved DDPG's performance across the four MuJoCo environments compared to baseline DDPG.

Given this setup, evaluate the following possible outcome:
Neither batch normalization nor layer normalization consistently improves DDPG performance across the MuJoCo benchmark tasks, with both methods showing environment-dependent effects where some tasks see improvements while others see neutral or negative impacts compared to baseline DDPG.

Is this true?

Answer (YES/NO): YES